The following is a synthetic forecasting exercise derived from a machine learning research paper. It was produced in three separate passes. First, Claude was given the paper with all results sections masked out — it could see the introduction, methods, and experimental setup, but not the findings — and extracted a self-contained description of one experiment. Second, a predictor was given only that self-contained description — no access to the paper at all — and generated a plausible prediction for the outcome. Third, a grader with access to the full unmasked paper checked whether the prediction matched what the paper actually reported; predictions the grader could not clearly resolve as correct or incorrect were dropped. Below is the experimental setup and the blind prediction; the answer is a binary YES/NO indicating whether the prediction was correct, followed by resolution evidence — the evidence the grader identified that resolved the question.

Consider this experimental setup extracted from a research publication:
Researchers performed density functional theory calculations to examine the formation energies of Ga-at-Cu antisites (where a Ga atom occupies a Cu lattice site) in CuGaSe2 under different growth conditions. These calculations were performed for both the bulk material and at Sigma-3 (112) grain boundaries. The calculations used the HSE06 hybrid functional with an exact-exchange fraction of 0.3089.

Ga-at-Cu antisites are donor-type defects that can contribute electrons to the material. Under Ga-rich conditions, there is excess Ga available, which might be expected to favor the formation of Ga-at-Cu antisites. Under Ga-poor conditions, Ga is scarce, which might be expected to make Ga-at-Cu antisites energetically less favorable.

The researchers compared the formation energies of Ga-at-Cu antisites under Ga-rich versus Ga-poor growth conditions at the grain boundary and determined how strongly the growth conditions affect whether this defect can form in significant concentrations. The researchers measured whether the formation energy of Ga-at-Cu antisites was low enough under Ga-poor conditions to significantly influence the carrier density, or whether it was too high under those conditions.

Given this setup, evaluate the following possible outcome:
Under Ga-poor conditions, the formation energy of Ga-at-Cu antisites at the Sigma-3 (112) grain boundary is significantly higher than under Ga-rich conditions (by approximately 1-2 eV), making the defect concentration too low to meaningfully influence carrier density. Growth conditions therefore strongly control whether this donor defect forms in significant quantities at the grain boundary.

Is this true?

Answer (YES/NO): YES